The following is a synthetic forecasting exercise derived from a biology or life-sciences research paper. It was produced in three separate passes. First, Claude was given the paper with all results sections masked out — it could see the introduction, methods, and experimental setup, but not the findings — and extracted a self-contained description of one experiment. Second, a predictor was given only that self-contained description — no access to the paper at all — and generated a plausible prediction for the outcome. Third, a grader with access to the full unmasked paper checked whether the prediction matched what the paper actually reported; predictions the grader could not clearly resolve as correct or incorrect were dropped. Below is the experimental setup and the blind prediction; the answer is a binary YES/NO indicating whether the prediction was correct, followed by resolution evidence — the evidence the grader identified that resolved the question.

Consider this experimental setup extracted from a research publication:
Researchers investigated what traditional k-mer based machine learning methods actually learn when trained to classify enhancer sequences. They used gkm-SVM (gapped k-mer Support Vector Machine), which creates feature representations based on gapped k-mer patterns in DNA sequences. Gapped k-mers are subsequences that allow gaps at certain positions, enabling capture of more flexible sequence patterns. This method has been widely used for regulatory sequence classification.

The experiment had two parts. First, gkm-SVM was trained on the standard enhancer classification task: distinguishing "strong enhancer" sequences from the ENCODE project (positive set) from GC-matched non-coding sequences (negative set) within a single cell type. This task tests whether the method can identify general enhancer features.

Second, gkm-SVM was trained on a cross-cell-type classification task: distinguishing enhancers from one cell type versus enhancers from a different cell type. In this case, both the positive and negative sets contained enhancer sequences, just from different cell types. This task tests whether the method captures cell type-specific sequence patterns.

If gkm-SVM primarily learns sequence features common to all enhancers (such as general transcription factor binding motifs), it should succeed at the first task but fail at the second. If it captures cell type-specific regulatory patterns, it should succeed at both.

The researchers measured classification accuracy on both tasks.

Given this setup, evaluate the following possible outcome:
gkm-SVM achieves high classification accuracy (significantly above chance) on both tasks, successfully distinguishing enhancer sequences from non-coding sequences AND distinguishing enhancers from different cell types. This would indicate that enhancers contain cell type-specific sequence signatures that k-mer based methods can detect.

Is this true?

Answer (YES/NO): NO